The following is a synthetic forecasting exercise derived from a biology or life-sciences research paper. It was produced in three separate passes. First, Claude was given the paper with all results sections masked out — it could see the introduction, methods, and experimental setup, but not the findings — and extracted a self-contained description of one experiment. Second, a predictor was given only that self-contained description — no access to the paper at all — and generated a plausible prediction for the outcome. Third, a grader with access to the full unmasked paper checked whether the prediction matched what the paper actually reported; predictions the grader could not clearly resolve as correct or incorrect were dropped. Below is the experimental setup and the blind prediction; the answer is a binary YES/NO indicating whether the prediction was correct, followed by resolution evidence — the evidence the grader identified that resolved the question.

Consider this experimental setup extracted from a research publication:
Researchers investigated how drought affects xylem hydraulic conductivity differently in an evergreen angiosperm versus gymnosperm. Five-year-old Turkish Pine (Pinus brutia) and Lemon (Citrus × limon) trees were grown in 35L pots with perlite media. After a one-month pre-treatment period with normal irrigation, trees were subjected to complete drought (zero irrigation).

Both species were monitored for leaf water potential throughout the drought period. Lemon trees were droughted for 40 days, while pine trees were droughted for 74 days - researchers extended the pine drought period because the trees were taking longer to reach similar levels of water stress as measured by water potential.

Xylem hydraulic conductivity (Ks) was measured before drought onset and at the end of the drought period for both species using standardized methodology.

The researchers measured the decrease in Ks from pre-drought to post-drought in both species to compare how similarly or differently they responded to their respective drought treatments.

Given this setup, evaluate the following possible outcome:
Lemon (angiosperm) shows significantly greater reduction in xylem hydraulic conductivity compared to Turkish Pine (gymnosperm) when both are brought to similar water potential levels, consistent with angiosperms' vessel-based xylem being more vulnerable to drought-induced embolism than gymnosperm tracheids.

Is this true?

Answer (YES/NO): YES